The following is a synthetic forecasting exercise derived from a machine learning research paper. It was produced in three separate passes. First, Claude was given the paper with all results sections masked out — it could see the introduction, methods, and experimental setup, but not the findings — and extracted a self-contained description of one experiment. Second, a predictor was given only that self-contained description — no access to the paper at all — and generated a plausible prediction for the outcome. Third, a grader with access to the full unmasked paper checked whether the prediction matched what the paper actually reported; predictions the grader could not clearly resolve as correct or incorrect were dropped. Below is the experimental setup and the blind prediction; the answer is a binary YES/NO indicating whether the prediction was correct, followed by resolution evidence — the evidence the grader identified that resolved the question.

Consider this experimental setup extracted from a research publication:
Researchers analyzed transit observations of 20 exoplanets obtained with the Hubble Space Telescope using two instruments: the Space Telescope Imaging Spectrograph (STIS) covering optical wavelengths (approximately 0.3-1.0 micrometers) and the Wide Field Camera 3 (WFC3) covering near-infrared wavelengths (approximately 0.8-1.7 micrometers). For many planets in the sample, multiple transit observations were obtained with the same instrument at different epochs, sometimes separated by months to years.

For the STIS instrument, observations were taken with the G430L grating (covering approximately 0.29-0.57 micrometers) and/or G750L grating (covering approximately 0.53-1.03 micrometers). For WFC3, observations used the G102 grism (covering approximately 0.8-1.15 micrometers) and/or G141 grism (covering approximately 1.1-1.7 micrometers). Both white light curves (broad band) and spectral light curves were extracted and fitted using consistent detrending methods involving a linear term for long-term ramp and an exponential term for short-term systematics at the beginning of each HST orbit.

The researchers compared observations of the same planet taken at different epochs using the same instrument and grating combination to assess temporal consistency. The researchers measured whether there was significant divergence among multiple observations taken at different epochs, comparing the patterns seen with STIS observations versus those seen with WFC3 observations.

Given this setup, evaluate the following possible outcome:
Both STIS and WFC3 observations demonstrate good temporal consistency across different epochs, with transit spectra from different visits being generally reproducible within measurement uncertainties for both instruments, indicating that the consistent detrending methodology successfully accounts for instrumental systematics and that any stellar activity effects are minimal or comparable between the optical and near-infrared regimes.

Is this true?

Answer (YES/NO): NO